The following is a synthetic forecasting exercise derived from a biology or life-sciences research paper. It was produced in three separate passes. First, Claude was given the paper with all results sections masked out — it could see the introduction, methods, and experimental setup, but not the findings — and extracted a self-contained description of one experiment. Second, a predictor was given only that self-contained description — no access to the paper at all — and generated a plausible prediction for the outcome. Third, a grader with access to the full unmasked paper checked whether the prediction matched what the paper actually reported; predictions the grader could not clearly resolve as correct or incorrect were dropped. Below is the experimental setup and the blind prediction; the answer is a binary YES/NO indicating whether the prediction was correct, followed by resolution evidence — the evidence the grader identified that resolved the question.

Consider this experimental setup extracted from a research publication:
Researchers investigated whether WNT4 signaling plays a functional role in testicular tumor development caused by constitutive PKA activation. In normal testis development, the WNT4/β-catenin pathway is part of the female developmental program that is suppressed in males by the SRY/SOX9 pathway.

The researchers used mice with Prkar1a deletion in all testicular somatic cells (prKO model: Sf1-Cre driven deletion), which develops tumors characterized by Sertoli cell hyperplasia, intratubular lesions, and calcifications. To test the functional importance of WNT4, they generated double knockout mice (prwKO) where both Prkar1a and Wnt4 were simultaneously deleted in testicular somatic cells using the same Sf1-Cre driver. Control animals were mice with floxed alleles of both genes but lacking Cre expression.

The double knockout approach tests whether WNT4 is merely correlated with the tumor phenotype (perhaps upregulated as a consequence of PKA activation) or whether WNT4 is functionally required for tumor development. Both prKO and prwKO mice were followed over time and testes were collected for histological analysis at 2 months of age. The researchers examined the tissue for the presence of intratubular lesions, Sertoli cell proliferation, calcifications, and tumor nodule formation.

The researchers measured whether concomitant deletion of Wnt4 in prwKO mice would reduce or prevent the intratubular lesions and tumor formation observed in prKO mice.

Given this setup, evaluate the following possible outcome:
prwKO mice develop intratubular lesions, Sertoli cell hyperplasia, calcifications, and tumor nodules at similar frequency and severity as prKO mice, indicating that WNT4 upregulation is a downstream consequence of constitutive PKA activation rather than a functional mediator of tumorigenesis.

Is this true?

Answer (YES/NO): NO